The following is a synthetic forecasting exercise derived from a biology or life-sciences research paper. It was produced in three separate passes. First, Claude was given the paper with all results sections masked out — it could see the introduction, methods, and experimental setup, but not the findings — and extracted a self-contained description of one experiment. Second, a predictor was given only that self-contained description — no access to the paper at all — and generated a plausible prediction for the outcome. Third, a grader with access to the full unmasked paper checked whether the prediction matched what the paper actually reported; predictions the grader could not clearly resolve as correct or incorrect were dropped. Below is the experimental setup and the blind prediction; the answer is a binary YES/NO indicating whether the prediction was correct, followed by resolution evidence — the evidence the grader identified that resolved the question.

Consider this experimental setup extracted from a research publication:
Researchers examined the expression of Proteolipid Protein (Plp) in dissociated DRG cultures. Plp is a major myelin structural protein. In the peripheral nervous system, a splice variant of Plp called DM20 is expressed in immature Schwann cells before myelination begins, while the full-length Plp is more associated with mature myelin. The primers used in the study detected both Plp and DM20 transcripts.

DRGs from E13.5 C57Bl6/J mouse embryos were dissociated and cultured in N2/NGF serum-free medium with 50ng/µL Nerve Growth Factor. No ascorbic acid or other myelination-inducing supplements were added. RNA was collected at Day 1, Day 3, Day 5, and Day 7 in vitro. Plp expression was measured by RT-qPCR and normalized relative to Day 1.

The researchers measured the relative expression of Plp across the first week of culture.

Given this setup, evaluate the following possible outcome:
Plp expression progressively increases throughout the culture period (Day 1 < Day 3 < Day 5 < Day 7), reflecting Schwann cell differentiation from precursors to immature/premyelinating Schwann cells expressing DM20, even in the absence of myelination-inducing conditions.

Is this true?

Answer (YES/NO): NO